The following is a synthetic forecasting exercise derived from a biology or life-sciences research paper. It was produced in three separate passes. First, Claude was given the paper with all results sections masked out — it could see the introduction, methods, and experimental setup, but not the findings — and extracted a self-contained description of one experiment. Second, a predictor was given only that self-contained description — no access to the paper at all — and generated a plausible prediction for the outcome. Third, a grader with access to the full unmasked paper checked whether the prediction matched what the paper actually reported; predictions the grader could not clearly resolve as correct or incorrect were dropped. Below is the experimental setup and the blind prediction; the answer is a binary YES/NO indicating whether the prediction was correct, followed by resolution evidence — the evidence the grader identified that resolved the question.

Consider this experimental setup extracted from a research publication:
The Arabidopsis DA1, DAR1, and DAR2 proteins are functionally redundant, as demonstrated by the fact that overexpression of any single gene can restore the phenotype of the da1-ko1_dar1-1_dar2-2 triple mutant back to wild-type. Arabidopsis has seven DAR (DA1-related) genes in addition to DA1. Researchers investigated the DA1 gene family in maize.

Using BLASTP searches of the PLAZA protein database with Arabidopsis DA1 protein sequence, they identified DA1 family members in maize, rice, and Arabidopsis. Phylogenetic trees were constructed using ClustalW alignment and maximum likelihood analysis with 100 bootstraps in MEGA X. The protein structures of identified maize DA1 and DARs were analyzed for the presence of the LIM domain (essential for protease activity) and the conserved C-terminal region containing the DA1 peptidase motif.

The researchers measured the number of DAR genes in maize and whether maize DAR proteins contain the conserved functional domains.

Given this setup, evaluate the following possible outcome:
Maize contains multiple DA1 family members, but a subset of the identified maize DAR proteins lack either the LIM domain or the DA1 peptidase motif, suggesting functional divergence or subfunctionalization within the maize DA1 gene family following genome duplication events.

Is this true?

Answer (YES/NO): NO